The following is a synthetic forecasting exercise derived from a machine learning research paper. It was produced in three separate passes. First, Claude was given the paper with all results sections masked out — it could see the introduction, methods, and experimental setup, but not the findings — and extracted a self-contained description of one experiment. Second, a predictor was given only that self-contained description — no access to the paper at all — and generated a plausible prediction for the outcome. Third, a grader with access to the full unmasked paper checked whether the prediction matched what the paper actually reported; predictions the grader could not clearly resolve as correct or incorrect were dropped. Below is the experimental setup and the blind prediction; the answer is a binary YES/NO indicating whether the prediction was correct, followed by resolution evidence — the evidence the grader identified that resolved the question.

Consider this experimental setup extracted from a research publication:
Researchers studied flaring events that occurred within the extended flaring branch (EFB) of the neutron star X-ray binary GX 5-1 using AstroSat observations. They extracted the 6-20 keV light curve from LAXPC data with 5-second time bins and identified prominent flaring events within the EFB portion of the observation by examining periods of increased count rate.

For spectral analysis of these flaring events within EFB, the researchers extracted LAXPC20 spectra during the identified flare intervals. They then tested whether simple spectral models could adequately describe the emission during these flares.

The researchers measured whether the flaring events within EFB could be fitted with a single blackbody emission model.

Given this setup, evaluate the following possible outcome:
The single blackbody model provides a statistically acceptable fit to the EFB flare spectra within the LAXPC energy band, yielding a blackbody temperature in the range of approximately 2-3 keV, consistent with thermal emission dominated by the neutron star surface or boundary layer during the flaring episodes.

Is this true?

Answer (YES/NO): NO